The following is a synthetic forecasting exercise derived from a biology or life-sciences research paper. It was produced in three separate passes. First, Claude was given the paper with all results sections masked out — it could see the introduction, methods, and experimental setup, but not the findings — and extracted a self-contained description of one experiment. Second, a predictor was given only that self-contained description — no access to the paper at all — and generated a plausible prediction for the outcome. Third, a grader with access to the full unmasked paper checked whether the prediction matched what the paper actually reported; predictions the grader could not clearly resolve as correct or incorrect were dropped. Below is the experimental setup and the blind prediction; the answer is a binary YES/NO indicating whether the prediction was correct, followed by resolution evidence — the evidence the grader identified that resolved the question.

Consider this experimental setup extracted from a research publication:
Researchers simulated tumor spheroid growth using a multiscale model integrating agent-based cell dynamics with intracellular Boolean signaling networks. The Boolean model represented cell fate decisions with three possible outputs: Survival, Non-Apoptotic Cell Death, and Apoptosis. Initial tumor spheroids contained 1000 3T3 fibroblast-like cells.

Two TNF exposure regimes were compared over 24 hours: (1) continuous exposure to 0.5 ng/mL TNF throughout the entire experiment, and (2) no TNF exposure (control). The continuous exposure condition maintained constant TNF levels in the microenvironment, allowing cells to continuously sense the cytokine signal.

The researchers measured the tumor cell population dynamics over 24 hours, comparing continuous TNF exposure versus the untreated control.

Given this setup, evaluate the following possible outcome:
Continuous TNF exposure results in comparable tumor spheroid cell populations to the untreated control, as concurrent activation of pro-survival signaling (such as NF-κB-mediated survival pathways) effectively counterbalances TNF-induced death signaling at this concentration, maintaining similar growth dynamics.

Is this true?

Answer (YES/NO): YES